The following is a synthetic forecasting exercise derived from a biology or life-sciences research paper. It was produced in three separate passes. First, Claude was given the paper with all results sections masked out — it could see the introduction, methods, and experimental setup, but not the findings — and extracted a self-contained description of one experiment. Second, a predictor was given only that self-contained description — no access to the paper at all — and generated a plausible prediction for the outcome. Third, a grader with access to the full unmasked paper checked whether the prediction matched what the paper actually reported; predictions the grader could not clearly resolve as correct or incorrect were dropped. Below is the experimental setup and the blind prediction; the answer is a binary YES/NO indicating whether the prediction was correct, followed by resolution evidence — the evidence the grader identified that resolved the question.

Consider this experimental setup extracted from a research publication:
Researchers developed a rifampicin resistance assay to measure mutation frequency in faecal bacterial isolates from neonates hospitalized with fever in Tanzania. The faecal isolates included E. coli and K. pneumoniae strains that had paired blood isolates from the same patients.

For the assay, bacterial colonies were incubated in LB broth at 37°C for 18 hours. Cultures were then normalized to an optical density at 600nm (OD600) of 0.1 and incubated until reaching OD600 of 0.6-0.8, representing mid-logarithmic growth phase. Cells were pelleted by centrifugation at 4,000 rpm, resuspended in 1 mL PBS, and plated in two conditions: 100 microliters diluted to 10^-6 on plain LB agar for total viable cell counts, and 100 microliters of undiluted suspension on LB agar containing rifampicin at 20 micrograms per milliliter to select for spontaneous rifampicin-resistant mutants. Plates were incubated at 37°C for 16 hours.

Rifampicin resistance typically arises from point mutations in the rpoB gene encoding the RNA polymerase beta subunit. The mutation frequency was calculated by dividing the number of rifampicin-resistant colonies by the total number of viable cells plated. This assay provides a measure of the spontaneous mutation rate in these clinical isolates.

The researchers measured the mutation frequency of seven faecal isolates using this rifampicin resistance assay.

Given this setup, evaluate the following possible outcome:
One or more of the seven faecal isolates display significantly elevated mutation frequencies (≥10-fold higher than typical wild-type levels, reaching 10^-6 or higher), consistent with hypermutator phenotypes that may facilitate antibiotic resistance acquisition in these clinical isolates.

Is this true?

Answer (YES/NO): NO